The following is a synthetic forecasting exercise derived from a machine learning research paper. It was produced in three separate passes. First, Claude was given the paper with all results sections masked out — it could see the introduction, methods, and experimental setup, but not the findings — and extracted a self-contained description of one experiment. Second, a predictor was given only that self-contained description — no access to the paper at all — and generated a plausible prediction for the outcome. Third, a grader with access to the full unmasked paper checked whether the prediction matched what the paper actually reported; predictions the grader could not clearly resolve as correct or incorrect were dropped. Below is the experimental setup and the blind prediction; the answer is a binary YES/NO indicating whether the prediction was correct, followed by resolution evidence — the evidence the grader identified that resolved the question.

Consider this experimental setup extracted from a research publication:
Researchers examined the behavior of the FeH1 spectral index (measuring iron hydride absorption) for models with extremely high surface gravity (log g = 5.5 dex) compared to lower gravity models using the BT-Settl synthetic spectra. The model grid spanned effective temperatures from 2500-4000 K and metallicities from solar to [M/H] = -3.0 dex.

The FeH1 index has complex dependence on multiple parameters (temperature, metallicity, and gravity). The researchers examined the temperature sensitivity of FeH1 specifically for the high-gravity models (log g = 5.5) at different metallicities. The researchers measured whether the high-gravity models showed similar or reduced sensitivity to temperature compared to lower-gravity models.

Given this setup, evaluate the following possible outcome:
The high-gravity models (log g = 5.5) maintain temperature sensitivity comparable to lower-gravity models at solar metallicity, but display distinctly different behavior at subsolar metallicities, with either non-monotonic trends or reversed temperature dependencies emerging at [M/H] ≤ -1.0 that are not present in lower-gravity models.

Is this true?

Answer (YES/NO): NO